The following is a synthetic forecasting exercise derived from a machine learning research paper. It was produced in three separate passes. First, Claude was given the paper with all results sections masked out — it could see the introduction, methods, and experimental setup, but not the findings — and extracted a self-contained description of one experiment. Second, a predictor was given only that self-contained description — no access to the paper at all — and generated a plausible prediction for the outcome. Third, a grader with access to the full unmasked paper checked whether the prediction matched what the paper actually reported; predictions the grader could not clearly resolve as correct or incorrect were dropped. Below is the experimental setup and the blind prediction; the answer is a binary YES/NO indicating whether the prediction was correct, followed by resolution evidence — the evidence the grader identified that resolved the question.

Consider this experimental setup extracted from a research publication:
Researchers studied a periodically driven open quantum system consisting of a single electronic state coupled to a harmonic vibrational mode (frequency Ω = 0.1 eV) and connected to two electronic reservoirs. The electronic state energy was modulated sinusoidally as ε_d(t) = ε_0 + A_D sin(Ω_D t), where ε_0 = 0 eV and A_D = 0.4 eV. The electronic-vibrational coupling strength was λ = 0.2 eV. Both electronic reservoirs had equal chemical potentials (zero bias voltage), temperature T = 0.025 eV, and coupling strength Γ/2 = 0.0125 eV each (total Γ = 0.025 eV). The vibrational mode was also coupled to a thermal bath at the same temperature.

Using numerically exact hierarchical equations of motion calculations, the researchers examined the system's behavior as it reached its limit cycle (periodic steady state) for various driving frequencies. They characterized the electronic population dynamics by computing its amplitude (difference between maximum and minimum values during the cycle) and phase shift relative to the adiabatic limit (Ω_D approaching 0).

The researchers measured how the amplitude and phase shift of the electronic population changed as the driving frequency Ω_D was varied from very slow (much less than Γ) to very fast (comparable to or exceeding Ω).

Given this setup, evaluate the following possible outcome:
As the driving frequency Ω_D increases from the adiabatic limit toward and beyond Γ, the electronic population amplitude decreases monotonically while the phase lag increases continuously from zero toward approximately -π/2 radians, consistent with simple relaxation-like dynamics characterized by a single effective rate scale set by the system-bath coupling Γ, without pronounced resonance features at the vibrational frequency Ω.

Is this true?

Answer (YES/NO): NO